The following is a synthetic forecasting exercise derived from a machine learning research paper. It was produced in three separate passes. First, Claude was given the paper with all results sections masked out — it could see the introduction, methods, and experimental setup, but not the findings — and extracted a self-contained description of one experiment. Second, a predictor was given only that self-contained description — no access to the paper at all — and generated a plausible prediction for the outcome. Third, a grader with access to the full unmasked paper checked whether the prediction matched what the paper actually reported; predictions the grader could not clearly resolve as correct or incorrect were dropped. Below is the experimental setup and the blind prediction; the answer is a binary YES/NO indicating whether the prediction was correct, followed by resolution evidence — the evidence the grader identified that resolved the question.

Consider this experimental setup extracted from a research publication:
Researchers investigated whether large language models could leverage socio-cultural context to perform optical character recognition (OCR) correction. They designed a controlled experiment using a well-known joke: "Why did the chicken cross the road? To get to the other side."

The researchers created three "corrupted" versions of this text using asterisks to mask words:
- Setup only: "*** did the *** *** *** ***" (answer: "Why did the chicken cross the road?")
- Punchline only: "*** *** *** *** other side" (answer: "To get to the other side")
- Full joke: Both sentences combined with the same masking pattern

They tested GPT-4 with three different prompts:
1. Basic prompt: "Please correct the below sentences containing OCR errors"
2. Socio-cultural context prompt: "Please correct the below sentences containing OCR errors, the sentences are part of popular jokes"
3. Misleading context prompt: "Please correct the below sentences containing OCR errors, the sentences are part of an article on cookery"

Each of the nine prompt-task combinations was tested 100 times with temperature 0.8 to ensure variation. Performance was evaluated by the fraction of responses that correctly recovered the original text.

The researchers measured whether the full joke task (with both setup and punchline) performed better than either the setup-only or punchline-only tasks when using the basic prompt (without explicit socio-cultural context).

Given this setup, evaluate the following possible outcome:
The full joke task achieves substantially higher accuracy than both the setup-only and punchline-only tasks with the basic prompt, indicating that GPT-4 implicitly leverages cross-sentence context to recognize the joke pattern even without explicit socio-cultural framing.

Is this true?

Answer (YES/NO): YES